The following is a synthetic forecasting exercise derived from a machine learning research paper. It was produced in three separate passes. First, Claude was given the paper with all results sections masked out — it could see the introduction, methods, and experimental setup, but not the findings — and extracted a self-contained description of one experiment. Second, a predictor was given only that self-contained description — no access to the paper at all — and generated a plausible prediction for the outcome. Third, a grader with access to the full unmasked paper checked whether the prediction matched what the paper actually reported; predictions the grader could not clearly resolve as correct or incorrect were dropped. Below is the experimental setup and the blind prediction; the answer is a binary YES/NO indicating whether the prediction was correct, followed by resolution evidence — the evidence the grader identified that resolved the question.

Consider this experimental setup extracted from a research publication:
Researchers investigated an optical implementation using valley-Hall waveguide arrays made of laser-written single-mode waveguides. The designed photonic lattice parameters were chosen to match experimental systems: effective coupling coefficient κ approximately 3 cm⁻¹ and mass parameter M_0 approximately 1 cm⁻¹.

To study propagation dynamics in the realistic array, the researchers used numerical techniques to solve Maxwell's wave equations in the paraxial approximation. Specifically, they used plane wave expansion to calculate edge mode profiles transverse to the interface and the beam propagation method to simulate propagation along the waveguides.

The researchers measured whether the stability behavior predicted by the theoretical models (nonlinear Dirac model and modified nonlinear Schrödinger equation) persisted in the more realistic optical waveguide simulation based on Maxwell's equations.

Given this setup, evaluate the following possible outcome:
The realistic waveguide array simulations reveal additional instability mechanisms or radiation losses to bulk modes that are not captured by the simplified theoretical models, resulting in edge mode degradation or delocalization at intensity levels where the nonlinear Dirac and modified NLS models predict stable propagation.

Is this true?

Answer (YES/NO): NO